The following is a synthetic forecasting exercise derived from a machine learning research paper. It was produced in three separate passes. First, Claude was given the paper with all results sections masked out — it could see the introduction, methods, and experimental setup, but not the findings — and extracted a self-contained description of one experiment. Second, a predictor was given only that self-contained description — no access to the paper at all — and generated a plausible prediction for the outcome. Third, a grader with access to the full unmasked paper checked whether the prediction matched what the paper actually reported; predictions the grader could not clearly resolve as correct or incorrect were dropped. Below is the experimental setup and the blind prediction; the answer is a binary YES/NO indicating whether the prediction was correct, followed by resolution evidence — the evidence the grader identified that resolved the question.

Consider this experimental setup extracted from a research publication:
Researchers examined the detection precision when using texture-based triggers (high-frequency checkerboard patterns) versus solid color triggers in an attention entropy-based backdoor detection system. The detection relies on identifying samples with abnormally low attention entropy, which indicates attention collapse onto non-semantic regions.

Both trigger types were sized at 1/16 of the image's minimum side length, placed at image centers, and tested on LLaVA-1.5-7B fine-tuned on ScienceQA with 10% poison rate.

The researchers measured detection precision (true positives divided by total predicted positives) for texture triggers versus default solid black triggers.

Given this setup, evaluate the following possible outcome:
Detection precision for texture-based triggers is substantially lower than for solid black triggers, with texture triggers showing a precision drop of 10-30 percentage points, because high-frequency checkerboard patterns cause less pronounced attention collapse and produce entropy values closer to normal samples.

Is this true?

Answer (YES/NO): YES